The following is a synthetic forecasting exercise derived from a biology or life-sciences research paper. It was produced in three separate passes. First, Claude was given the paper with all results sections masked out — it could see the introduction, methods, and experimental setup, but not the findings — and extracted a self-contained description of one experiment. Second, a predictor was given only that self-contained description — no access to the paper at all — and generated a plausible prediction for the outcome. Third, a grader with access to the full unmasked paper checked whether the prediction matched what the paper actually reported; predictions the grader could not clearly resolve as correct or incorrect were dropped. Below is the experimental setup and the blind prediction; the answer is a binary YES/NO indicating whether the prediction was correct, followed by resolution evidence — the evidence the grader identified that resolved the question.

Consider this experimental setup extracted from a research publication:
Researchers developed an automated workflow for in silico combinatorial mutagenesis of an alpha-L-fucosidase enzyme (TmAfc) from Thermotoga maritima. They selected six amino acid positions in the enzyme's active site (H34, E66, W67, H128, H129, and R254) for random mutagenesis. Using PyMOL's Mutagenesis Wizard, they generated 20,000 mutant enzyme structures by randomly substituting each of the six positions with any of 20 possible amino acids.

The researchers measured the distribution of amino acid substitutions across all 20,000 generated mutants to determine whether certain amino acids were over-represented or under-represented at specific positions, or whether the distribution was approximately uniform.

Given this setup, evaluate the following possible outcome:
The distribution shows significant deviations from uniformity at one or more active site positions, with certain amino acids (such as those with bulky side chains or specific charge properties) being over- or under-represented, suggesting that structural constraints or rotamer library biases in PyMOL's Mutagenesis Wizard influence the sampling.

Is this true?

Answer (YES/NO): NO